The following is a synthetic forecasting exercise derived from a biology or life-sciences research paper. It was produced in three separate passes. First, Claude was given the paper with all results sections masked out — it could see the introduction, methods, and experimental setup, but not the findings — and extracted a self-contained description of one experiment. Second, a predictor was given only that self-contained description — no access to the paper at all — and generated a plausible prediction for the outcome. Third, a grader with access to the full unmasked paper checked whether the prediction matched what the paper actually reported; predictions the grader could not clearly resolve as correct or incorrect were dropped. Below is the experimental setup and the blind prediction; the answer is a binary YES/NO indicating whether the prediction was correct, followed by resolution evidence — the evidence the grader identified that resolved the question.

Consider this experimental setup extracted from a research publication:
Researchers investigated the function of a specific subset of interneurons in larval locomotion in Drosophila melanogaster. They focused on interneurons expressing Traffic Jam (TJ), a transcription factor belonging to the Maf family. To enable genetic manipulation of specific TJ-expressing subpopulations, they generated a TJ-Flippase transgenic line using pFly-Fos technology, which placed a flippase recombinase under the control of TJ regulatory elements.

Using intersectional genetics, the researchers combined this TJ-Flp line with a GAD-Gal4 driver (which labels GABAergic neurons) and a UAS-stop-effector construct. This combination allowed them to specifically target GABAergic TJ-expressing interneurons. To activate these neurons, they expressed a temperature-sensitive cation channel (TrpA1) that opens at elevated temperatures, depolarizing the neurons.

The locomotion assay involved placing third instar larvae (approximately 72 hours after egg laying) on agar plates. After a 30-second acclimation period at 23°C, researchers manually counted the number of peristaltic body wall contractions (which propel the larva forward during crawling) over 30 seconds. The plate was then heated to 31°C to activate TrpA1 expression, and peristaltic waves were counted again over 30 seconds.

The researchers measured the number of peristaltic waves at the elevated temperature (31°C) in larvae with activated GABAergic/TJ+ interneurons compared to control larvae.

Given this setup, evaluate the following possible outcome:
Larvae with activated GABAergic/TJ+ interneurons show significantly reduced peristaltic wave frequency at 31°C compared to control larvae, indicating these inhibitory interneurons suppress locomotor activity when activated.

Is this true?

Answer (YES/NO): YES